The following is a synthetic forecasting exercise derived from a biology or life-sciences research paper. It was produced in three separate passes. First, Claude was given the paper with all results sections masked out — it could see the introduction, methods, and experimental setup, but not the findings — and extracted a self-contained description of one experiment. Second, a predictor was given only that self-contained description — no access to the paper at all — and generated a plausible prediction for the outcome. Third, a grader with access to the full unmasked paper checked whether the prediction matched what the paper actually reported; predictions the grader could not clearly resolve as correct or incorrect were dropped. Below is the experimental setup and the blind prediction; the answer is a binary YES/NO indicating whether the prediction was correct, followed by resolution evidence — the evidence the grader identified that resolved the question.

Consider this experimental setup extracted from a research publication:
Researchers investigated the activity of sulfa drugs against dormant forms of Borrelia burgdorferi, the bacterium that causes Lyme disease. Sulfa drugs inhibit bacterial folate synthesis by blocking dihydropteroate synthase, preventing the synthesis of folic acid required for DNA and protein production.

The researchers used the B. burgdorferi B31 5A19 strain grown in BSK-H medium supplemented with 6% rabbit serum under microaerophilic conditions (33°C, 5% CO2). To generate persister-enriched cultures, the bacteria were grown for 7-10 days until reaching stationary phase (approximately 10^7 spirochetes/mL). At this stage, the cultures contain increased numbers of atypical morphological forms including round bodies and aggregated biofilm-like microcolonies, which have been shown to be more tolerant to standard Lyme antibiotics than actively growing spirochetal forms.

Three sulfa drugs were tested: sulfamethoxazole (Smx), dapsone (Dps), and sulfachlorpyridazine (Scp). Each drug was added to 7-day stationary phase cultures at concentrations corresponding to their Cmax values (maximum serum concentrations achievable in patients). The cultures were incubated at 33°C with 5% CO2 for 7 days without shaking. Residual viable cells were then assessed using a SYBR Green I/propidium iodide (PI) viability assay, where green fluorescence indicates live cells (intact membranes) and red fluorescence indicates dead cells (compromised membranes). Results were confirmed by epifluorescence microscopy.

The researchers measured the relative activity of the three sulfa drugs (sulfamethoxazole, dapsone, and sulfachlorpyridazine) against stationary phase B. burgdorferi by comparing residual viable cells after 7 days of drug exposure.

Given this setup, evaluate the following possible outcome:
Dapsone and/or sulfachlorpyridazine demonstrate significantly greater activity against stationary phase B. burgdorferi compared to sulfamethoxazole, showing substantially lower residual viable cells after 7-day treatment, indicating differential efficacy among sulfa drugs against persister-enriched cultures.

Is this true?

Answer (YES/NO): NO